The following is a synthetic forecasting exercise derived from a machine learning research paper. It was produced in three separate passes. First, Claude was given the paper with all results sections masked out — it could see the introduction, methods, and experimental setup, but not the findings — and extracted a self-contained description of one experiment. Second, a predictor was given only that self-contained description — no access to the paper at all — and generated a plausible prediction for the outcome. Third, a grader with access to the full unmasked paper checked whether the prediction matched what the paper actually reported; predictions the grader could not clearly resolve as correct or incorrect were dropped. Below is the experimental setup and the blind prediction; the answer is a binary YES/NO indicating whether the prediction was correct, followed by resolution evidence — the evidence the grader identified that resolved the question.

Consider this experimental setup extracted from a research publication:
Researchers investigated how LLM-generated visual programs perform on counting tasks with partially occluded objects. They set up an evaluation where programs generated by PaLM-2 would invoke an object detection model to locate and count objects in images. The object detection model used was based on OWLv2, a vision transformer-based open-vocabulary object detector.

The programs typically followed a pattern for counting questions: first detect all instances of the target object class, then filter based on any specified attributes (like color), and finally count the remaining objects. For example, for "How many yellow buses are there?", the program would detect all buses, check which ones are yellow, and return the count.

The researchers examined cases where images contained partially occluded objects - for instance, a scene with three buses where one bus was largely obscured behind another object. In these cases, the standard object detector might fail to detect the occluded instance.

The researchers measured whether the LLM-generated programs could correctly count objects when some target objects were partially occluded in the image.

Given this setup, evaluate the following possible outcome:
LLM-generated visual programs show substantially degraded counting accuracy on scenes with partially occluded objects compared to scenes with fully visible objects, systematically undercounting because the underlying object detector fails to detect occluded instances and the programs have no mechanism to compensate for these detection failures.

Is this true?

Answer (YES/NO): YES